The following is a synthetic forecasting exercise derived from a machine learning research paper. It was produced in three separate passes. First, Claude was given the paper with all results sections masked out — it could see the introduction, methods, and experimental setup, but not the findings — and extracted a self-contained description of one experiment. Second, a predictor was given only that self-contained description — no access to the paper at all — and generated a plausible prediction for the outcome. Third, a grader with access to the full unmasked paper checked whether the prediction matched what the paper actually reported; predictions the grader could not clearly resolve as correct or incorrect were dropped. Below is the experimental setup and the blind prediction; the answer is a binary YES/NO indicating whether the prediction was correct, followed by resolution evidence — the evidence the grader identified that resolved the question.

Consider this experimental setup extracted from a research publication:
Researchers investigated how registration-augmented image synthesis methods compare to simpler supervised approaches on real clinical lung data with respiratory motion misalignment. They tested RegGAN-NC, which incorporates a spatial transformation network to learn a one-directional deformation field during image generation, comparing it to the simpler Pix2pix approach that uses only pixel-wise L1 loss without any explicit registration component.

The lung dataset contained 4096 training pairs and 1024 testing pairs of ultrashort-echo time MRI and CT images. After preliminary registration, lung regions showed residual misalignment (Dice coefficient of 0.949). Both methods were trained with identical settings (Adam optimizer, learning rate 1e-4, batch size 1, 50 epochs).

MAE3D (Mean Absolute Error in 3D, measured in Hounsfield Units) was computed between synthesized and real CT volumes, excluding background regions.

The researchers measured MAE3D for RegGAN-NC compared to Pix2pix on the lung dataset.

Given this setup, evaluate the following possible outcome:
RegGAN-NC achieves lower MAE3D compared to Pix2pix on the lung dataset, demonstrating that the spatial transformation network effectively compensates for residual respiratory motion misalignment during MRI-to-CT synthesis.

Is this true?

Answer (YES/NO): YES